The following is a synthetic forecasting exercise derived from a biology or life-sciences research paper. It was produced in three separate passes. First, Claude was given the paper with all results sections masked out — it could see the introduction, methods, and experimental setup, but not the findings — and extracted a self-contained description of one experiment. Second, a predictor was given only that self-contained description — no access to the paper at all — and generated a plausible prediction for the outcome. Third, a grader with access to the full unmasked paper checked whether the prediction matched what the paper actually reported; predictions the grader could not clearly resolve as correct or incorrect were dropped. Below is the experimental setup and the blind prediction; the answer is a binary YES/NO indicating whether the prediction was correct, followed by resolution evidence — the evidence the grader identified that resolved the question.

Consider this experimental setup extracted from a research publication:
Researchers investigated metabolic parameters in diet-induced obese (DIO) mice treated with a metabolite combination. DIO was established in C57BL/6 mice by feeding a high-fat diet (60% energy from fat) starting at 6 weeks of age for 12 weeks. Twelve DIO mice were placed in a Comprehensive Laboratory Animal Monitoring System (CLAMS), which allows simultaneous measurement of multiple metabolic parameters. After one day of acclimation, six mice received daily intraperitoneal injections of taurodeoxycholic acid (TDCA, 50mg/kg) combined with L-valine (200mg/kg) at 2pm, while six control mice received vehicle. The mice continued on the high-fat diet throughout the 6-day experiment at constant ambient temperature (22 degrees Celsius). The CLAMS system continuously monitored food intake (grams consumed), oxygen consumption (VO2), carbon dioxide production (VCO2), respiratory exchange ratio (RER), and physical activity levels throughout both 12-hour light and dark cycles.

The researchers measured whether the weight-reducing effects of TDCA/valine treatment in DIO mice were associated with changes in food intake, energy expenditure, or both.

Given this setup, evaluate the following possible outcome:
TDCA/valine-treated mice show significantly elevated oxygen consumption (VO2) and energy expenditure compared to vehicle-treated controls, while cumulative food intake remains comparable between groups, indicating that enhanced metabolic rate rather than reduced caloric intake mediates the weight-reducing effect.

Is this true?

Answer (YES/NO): NO